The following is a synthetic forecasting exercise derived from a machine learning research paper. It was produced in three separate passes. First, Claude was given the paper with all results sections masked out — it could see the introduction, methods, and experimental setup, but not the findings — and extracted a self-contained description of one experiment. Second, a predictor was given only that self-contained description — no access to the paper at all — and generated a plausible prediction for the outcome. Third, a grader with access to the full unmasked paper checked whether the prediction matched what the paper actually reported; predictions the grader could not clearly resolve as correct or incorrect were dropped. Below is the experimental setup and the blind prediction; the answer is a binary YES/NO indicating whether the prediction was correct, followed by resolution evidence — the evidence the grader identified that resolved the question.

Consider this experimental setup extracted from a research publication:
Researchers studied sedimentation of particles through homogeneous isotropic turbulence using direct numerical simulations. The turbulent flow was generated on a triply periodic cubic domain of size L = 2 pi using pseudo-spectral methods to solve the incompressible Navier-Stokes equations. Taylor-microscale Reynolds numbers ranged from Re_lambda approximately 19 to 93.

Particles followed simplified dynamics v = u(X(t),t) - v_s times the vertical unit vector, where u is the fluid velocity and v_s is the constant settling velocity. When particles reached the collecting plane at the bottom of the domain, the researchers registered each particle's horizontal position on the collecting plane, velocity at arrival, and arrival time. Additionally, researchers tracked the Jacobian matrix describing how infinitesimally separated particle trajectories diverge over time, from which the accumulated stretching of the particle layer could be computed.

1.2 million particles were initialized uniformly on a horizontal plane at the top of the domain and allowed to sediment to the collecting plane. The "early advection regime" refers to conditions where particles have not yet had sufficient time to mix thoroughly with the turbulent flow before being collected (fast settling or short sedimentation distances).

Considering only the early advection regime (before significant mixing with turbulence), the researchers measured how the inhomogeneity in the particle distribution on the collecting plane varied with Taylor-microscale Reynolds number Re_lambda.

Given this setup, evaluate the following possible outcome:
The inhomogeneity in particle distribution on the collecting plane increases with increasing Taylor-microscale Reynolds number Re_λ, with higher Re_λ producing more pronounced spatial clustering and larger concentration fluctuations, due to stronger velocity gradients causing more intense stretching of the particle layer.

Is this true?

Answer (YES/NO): YES